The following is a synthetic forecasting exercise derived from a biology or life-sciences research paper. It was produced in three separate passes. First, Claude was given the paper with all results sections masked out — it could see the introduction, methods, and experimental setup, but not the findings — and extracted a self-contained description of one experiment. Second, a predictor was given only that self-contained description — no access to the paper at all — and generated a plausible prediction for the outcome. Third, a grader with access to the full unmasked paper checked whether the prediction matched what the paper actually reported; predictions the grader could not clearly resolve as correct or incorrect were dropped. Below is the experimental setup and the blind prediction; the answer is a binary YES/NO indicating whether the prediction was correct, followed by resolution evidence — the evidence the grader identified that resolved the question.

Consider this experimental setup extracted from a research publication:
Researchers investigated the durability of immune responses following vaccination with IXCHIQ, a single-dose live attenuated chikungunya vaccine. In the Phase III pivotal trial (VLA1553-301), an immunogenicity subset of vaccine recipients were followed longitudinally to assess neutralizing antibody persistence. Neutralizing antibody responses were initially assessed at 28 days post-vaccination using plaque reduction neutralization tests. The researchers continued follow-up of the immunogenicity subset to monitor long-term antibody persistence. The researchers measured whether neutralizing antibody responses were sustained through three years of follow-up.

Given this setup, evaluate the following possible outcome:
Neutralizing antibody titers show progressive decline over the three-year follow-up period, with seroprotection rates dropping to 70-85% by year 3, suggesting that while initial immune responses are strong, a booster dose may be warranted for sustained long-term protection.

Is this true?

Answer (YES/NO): NO